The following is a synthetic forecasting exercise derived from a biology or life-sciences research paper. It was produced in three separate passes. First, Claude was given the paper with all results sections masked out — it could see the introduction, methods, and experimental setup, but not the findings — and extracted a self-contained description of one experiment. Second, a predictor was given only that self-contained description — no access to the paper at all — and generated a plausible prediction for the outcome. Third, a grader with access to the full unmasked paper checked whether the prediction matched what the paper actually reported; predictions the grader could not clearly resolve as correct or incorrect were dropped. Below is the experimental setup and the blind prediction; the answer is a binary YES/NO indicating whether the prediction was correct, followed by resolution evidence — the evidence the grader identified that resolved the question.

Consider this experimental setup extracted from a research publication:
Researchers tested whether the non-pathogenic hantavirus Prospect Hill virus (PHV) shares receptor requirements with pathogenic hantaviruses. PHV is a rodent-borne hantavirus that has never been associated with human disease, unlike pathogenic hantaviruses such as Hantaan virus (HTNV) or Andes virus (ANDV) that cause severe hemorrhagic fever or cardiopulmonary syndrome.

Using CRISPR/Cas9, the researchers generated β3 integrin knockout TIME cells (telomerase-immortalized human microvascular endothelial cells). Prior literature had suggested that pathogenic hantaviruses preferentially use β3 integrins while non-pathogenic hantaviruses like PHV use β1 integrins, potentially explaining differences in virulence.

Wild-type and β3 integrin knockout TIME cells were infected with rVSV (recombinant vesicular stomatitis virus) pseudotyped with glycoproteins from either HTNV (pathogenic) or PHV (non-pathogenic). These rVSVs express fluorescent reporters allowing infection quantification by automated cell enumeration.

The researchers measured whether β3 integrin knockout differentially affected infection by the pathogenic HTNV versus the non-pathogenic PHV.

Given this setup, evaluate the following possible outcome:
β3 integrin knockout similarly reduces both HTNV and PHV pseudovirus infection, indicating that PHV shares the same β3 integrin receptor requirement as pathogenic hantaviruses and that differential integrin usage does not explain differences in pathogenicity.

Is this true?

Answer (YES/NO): NO